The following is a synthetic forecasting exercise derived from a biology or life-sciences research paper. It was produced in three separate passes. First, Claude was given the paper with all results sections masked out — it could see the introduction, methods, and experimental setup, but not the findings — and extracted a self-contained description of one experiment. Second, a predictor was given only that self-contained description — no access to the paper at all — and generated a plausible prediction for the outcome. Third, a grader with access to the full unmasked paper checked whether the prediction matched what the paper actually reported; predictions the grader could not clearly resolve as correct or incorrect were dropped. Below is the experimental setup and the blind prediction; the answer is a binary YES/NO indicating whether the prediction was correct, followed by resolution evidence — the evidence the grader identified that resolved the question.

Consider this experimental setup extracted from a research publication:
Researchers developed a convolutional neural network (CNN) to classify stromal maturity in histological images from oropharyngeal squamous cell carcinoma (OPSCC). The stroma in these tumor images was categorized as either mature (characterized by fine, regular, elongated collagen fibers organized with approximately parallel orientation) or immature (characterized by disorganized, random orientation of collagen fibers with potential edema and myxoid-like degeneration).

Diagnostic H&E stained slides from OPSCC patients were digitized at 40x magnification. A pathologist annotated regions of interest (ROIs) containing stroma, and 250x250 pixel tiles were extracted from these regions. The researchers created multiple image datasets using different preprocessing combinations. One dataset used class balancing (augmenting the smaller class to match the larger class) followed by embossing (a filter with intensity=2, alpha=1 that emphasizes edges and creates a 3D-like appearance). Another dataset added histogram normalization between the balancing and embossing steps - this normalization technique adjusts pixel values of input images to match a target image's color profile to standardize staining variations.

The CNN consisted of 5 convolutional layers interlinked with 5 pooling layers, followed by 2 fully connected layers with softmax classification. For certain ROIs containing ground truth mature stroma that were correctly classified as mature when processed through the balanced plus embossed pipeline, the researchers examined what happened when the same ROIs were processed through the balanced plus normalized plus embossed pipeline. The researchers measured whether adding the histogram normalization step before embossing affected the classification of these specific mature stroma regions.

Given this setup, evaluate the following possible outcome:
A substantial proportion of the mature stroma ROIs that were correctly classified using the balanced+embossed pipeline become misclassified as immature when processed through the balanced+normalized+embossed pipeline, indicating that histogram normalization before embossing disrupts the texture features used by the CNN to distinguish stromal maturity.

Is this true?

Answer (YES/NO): YES